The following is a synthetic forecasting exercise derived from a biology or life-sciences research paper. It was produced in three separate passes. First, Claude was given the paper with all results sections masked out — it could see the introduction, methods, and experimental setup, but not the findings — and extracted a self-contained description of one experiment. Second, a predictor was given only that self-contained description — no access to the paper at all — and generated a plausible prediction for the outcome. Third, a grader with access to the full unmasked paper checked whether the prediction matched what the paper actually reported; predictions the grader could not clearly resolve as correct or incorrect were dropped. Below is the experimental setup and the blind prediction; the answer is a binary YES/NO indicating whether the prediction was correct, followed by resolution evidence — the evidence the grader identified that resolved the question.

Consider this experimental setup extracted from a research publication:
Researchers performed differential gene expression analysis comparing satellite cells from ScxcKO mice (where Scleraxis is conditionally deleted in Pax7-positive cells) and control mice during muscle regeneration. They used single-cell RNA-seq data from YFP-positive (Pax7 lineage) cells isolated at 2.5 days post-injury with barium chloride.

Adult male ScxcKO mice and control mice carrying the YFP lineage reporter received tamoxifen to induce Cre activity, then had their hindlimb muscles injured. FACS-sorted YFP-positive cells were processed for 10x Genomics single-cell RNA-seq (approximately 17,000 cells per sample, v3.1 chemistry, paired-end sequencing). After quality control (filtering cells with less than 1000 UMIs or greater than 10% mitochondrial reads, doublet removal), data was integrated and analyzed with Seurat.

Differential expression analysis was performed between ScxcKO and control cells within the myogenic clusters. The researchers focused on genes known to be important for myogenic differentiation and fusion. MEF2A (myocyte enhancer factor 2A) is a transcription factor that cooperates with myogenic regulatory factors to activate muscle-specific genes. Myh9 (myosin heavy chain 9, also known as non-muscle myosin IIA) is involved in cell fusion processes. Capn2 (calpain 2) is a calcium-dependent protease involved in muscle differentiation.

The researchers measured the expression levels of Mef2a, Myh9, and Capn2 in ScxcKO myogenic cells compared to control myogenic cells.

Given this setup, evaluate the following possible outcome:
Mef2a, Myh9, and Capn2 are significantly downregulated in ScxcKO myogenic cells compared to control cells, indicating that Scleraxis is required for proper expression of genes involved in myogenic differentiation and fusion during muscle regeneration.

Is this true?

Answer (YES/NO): YES